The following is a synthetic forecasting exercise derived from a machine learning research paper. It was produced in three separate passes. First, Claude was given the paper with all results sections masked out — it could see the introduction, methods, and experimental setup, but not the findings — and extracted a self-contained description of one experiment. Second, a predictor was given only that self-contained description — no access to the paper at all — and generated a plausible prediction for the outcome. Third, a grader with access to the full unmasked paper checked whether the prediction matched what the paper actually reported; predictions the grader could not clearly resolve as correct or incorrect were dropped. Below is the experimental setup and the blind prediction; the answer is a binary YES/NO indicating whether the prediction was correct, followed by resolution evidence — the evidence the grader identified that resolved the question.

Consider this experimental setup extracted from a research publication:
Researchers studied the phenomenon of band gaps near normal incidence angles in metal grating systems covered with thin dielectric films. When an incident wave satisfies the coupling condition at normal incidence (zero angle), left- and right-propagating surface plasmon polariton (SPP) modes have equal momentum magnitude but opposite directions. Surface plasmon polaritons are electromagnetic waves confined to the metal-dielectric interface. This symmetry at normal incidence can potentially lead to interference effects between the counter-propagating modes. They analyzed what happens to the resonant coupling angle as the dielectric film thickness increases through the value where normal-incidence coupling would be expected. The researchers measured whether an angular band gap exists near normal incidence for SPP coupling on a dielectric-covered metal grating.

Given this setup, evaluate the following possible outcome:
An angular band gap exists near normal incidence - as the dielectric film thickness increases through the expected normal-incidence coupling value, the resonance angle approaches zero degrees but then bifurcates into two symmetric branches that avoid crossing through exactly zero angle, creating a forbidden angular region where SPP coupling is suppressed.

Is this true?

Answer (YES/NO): YES